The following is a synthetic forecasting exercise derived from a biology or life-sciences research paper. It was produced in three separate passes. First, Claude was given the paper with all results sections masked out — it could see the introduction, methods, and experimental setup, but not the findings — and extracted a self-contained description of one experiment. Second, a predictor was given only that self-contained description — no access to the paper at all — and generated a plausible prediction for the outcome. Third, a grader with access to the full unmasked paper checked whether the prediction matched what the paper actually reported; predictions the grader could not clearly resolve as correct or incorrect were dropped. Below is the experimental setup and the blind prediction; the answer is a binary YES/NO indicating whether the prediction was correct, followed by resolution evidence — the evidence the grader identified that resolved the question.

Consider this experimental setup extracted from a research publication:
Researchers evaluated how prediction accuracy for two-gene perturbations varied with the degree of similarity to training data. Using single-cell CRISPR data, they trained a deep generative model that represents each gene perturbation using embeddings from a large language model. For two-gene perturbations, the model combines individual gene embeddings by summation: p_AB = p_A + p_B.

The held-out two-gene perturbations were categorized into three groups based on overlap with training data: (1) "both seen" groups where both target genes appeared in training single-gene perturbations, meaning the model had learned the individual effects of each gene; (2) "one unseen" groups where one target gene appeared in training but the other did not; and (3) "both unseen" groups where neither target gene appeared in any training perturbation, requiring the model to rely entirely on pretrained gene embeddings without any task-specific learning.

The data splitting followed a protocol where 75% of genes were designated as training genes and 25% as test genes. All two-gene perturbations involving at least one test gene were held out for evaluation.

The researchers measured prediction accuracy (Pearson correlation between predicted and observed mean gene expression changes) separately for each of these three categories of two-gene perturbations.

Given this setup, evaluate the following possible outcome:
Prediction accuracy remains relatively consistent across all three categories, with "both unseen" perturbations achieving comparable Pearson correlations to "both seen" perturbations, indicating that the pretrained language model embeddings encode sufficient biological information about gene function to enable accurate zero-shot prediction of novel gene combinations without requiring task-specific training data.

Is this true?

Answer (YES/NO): NO